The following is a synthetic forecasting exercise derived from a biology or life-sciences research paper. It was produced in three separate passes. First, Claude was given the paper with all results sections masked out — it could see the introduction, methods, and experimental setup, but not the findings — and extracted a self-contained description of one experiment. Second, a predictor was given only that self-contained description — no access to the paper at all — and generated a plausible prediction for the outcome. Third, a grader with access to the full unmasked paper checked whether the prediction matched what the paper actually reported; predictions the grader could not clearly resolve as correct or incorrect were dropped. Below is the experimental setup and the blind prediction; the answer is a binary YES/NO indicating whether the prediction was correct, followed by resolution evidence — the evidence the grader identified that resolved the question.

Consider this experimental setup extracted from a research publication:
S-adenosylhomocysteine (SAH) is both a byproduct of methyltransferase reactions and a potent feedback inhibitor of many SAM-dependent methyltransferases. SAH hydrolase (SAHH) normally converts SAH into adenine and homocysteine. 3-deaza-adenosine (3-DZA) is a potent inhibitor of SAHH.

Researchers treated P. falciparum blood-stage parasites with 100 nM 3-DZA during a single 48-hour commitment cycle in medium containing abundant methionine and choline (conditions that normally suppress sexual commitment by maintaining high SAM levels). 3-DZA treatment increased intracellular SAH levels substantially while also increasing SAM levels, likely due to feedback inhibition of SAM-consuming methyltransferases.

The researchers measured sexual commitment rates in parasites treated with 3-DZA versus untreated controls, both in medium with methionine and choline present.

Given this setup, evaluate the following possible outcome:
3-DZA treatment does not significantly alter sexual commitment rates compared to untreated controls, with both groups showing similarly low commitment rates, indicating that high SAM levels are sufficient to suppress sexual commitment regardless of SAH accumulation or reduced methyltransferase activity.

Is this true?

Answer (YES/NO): NO